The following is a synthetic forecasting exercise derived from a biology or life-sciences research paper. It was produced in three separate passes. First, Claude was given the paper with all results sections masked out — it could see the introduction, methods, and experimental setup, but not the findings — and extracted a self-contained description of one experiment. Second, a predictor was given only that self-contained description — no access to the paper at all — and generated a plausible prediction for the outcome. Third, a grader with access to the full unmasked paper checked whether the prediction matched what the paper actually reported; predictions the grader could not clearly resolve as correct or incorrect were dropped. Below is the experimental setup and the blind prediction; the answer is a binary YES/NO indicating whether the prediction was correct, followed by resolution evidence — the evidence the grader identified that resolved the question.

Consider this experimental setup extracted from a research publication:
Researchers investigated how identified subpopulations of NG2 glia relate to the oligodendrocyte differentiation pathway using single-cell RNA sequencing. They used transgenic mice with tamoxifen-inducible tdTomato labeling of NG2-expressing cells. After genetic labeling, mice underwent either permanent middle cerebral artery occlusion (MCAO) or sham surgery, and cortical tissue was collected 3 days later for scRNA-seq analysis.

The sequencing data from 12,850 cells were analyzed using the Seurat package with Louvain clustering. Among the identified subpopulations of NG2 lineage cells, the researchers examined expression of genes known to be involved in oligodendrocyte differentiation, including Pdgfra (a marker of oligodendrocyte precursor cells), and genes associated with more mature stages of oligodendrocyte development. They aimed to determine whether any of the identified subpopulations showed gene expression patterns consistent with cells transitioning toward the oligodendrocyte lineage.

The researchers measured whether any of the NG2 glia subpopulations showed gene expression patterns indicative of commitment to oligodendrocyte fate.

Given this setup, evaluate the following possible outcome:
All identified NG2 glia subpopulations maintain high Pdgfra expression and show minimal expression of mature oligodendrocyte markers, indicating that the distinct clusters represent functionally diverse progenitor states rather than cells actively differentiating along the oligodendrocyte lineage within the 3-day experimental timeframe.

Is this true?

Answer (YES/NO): NO